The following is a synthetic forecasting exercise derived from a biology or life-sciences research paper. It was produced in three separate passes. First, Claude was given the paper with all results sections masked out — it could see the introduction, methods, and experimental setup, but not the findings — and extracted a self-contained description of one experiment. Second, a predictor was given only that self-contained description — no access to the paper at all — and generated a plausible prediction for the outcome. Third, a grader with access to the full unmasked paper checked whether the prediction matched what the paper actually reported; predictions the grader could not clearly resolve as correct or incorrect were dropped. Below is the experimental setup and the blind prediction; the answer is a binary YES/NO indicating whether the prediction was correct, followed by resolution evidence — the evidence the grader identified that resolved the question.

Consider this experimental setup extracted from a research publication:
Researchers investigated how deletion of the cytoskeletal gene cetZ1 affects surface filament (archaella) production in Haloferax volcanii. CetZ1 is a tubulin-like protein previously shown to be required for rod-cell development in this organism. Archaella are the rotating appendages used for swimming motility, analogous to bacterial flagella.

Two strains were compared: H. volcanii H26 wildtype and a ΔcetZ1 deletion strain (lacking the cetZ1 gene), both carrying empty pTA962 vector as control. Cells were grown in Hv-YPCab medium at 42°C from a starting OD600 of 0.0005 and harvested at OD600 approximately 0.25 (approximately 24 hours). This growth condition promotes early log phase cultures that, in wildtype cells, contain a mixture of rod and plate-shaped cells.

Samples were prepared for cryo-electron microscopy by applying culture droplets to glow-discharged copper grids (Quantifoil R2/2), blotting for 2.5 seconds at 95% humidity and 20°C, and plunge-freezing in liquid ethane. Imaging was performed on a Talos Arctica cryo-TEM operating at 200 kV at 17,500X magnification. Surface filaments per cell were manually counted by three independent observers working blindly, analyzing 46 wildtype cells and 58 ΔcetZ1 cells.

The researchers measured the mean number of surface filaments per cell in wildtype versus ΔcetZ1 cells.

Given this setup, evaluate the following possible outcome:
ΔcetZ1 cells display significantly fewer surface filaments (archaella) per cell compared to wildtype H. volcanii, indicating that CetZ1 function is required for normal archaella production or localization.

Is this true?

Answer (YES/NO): YES